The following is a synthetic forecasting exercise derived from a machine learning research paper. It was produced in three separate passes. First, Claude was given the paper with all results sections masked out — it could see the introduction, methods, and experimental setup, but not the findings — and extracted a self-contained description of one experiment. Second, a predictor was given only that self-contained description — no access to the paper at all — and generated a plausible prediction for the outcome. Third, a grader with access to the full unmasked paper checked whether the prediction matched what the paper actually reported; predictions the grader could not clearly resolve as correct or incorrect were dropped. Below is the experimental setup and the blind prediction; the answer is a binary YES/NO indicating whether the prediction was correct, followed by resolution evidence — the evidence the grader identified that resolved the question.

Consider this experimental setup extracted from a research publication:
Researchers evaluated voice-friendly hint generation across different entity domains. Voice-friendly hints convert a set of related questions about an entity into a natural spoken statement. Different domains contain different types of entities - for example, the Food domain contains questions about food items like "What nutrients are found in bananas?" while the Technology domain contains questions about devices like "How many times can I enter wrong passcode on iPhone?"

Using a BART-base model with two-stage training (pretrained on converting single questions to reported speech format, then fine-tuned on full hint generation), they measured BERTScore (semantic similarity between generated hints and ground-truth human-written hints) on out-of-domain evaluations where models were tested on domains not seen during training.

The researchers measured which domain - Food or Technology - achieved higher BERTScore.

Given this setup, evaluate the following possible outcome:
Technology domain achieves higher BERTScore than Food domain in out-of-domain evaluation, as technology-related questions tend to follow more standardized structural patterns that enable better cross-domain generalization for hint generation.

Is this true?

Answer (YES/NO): NO